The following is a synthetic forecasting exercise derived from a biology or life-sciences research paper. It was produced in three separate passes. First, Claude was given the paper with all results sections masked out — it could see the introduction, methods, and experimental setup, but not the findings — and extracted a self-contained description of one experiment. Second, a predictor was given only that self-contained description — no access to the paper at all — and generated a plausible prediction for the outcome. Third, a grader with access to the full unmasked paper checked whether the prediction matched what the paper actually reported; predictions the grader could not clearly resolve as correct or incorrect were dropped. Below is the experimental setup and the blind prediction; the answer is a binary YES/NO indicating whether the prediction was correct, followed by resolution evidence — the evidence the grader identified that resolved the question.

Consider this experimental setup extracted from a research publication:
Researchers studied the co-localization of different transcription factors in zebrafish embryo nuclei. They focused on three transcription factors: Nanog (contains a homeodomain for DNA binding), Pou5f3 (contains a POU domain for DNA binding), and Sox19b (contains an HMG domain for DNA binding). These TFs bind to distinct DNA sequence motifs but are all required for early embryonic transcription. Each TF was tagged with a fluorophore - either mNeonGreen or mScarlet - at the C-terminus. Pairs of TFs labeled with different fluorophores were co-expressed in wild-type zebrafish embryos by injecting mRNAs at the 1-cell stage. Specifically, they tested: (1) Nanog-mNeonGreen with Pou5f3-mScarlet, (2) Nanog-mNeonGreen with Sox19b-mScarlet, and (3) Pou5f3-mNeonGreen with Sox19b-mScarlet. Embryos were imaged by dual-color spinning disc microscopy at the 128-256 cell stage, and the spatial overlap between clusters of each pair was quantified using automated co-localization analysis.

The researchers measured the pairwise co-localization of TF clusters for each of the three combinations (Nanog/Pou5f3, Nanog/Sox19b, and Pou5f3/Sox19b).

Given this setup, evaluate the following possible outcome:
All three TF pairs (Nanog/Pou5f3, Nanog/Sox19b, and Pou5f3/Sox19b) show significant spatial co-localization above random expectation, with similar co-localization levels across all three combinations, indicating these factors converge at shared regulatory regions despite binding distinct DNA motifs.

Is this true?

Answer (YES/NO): NO